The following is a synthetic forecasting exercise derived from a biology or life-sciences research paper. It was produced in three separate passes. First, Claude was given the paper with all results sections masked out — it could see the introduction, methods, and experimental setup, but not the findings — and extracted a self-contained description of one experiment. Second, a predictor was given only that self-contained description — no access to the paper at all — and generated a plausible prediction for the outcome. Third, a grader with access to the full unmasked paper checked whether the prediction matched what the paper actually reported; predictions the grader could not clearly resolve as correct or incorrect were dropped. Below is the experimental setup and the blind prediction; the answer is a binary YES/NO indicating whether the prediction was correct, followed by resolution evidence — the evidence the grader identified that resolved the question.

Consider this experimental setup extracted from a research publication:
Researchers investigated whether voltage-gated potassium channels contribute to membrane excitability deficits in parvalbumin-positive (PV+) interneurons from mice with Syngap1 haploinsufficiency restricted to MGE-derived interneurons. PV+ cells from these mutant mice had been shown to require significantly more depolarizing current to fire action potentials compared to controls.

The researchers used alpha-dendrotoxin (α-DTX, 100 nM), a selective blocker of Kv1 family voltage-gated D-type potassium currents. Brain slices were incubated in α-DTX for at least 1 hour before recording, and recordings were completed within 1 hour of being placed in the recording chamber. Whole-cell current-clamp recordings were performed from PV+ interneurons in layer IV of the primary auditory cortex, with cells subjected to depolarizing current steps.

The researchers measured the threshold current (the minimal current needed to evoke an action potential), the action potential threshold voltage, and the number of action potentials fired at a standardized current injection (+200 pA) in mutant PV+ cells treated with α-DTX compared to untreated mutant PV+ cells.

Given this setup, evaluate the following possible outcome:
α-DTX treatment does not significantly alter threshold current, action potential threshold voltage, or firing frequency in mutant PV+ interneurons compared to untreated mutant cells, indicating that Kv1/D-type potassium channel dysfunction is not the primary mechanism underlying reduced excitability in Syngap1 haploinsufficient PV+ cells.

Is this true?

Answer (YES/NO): NO